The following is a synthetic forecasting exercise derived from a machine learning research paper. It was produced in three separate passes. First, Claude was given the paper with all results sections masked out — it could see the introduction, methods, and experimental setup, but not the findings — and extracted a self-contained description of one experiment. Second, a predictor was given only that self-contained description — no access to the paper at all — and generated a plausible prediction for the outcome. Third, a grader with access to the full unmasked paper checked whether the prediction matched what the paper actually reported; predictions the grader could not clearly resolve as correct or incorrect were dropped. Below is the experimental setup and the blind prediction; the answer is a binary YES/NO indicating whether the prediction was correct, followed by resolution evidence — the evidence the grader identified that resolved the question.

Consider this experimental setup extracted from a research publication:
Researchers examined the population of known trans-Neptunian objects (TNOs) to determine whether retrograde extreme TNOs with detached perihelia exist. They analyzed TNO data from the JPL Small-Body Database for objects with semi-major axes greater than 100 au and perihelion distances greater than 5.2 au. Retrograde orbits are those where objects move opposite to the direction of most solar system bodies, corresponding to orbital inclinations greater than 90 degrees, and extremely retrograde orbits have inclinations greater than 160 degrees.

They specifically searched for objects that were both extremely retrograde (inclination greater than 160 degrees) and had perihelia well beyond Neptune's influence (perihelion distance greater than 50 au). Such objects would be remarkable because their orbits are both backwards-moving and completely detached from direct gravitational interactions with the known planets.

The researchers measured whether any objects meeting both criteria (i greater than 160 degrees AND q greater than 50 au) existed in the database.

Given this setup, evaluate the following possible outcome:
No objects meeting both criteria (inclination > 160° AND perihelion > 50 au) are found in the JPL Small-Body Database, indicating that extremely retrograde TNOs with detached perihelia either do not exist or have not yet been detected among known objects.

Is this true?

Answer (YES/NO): NO